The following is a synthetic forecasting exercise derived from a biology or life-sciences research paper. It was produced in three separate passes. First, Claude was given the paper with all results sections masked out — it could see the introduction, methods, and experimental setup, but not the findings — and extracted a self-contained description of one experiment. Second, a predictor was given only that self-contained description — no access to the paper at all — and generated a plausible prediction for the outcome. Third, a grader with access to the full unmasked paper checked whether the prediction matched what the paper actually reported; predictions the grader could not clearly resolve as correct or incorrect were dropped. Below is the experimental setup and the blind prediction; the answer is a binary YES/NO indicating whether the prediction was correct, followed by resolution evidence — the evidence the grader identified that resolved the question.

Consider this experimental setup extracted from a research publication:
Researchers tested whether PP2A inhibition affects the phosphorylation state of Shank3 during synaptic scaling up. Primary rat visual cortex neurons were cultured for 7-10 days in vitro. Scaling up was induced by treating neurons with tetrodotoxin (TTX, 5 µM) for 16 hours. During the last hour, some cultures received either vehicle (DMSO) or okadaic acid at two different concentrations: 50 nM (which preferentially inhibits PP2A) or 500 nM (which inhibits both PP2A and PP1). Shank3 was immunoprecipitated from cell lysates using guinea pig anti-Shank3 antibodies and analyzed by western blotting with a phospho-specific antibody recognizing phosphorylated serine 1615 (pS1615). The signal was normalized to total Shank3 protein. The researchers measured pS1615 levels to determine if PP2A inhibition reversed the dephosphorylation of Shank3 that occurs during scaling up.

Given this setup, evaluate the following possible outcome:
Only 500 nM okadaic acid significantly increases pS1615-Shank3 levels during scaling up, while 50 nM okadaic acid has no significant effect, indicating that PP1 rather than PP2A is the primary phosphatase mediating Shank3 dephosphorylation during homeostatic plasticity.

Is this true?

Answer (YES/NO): NO